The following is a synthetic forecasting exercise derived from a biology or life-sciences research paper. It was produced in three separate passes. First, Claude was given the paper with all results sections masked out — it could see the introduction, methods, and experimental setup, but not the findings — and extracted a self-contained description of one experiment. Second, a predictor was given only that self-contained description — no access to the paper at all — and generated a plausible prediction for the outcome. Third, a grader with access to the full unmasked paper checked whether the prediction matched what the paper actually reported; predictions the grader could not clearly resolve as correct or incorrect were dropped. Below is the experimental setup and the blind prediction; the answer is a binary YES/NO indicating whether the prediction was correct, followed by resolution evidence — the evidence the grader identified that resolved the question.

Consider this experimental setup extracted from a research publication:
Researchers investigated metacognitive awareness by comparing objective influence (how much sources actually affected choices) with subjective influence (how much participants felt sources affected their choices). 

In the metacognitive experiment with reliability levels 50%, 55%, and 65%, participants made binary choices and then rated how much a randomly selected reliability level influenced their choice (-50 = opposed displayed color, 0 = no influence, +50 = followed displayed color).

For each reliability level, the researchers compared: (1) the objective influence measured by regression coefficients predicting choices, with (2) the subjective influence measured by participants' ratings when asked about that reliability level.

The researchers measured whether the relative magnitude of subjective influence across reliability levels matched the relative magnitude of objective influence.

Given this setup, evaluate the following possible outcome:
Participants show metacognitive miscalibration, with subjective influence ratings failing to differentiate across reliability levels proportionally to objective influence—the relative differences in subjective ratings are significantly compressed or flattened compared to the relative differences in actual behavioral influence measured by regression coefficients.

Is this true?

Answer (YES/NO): NO